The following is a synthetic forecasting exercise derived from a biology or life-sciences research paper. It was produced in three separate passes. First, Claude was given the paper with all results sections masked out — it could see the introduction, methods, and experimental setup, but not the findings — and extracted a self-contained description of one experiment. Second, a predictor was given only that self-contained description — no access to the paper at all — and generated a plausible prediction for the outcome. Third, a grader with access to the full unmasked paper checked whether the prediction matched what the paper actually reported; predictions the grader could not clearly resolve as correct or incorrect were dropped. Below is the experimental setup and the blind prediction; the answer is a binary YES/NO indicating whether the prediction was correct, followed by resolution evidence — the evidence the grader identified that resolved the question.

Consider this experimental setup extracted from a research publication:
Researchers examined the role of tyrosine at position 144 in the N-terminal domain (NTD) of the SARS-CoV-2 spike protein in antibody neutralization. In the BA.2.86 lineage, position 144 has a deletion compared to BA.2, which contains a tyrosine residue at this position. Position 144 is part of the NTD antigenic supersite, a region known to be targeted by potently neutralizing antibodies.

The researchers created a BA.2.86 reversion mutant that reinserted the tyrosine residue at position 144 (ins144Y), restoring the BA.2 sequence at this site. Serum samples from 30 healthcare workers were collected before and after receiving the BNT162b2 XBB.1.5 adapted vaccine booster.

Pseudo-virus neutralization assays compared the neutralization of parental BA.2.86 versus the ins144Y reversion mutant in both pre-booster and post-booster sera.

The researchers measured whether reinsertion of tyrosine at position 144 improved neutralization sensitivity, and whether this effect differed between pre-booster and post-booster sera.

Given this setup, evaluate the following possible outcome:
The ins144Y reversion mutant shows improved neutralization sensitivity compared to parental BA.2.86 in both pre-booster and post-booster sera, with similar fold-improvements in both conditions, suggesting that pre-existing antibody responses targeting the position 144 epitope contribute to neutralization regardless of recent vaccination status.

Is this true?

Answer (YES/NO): NO